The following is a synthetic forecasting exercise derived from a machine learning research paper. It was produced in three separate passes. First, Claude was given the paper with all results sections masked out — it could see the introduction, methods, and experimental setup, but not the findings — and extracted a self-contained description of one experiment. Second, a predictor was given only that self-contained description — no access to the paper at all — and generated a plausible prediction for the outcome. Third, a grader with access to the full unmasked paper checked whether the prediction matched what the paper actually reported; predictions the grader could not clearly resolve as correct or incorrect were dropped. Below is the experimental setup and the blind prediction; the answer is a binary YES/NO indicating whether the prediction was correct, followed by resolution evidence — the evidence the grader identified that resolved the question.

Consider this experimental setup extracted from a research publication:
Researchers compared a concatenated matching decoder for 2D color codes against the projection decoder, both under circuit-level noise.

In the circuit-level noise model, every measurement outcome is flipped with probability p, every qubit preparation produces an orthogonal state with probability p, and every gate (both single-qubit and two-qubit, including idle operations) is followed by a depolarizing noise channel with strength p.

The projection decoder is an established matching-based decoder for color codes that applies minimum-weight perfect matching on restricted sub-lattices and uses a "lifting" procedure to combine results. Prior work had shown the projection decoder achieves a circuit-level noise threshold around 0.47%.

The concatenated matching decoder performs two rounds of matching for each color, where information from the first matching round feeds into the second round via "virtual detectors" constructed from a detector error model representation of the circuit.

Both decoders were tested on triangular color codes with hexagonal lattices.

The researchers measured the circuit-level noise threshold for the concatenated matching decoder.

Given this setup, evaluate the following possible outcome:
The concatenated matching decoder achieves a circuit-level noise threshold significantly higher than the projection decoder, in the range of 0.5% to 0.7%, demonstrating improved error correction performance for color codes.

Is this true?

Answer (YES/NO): NO